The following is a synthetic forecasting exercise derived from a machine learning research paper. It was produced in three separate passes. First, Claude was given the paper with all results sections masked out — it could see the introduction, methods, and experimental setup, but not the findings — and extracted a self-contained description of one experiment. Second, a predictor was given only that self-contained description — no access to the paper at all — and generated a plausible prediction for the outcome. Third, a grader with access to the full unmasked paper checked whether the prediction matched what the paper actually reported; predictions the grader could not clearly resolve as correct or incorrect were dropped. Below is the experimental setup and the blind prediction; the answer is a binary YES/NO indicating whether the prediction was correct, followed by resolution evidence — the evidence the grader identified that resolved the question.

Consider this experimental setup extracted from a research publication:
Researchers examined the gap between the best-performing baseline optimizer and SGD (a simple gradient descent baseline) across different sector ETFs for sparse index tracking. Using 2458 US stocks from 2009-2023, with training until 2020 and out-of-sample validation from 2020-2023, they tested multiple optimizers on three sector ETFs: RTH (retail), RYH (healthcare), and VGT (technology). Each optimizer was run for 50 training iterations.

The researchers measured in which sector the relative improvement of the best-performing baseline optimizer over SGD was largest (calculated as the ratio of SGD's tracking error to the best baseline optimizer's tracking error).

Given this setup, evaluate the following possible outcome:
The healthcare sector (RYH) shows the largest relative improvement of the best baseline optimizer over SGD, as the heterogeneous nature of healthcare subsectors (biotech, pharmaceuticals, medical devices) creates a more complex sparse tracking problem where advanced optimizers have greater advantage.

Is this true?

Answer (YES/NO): NO